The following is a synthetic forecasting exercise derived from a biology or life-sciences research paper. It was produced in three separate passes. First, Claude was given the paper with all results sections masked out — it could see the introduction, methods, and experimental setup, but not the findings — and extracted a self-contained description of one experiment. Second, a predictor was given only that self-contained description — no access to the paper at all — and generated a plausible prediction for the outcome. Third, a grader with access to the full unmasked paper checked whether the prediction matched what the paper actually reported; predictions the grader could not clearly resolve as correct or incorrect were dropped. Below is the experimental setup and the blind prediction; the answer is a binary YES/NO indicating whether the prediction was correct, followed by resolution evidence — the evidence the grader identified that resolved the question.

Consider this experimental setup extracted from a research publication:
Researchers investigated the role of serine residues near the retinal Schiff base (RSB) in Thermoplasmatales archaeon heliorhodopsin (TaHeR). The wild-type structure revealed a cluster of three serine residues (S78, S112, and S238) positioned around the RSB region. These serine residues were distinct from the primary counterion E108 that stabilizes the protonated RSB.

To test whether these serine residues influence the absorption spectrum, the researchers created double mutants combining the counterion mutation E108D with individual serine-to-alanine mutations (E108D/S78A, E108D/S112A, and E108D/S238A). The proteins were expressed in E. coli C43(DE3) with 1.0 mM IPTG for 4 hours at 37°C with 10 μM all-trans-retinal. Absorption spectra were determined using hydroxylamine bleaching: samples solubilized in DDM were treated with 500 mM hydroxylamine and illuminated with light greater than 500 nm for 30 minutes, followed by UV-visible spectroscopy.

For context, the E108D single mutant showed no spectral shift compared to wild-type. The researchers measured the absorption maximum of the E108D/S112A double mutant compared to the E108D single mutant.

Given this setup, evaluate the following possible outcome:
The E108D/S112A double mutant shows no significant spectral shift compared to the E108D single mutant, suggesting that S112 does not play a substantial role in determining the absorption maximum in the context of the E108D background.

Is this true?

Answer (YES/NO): NO